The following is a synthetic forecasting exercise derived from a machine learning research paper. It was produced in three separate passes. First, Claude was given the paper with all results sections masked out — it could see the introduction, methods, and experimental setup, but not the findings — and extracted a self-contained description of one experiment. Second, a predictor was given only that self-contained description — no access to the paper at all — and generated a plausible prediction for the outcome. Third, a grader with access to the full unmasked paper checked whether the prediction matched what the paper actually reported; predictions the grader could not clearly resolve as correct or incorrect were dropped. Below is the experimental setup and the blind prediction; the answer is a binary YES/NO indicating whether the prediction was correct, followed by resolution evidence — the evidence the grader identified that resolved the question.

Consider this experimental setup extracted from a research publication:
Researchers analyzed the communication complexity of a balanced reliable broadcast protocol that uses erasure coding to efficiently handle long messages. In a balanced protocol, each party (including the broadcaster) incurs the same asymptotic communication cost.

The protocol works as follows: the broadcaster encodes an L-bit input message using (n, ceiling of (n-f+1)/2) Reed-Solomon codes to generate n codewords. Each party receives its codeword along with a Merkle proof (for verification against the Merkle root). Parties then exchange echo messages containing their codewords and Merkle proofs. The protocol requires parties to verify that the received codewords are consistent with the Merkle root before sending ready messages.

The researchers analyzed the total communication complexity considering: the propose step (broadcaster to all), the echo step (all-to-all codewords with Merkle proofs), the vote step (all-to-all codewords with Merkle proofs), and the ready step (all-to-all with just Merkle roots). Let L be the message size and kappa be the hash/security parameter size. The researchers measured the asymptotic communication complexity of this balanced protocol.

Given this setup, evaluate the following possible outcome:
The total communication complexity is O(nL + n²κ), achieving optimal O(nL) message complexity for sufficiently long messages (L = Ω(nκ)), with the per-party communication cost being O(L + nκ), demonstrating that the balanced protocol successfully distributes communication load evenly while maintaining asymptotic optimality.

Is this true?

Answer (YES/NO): NO